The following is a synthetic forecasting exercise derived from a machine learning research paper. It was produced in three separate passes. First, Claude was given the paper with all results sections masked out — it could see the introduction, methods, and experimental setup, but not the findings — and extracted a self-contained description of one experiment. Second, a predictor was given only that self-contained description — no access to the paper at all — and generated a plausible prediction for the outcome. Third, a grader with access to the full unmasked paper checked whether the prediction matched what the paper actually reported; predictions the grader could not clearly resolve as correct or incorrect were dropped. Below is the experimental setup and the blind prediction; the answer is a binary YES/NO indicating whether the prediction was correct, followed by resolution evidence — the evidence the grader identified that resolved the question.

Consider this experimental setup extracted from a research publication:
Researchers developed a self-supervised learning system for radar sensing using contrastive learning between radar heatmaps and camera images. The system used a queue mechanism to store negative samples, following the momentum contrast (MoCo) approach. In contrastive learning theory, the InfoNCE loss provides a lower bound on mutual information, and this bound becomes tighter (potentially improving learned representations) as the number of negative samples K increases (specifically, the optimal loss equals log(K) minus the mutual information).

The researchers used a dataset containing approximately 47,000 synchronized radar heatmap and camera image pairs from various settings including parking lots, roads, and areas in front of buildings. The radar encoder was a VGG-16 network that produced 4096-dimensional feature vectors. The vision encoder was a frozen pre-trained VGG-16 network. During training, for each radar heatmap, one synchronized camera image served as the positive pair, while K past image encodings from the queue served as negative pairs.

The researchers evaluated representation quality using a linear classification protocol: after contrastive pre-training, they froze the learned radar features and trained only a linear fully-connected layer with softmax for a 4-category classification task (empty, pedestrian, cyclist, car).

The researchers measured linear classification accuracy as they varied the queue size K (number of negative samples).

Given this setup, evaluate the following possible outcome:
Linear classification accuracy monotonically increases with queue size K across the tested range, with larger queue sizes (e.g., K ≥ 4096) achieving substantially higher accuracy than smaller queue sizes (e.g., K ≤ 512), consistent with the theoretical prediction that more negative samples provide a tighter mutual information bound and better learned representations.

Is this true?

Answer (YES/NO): NO